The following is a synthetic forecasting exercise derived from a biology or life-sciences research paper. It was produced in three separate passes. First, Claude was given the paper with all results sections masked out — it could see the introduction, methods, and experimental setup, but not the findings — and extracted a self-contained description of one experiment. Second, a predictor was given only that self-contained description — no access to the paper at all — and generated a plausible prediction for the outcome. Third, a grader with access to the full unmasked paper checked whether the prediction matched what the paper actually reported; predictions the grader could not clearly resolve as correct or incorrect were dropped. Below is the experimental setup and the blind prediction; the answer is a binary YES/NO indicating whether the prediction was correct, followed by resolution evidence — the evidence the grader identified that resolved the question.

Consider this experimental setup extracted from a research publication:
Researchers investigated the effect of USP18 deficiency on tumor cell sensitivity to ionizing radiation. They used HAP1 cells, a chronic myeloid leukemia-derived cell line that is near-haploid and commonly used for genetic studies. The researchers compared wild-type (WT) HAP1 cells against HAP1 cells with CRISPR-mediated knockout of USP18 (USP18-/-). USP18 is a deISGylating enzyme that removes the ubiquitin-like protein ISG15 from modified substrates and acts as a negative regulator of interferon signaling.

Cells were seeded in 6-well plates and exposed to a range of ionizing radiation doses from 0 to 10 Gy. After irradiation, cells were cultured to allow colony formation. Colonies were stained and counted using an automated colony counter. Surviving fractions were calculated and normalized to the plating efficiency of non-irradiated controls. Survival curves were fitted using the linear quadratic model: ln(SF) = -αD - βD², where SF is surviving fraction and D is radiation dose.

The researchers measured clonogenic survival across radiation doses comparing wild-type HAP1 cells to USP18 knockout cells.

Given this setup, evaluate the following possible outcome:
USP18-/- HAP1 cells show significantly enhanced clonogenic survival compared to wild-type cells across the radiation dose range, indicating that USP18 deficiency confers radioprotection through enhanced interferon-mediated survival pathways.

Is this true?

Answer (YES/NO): NO